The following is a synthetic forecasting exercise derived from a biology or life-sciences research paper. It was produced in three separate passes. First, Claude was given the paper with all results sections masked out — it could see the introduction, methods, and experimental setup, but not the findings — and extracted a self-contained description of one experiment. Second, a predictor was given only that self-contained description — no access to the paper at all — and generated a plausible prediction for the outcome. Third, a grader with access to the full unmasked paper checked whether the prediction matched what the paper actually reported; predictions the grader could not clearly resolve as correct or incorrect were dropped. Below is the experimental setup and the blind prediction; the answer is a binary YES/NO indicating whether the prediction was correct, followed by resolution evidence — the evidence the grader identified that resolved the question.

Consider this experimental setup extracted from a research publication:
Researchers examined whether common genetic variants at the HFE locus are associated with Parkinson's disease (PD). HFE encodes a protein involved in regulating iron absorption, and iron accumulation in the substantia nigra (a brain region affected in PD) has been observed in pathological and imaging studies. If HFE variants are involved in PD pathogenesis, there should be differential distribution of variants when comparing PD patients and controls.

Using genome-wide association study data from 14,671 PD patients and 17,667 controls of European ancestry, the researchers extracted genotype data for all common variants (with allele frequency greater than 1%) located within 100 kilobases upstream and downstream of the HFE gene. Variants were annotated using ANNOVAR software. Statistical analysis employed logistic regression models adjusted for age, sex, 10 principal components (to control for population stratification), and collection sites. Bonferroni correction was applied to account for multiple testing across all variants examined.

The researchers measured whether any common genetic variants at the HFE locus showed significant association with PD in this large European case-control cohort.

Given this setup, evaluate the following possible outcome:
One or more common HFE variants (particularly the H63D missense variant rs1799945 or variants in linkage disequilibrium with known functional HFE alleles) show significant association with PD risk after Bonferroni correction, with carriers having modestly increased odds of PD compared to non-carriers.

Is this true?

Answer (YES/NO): NO